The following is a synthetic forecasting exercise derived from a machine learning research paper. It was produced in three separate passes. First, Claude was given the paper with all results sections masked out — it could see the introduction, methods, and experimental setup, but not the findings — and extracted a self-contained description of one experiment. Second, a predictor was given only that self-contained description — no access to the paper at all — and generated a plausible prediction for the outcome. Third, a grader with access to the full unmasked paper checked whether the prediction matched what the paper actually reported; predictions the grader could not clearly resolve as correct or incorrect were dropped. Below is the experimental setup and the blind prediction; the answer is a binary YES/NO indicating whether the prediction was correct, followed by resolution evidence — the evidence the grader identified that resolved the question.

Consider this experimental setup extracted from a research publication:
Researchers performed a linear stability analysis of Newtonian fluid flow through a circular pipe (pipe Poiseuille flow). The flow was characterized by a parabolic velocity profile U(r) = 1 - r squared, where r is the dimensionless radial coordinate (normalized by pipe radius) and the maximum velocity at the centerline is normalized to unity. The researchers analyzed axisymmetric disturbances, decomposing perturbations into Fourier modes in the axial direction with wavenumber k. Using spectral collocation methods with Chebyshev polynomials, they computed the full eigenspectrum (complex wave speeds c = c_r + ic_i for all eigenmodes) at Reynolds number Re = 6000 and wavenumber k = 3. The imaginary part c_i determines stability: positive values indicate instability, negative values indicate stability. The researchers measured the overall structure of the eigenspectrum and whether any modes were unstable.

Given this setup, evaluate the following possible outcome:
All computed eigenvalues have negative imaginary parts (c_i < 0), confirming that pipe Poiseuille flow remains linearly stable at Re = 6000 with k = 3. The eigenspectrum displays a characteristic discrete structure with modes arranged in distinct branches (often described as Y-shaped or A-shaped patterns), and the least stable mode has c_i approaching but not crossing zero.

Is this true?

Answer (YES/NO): YES